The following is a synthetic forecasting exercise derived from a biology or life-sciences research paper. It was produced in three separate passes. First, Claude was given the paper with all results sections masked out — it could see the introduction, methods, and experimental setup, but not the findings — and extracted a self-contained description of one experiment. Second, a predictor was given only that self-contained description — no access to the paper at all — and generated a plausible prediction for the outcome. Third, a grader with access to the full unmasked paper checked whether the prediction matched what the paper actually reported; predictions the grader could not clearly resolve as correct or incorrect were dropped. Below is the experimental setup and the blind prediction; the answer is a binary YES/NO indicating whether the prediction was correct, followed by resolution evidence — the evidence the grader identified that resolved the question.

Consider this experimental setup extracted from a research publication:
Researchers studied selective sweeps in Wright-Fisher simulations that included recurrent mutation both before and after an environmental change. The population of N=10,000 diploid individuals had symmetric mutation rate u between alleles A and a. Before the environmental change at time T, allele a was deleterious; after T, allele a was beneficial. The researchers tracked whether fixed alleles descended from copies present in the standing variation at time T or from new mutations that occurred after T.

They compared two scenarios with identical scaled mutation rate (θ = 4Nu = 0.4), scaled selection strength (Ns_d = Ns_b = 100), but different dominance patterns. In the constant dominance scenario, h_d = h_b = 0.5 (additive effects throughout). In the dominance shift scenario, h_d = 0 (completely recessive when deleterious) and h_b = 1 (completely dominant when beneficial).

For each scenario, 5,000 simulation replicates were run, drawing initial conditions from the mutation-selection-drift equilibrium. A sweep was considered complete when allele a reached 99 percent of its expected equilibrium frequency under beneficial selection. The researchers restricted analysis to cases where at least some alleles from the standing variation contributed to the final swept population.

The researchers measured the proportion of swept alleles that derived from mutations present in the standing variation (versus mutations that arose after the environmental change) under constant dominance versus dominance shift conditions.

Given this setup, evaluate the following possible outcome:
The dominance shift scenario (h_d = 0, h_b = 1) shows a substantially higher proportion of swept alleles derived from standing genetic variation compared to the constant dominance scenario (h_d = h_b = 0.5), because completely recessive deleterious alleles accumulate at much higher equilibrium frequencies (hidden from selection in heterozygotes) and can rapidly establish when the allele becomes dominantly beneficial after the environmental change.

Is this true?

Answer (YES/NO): YES